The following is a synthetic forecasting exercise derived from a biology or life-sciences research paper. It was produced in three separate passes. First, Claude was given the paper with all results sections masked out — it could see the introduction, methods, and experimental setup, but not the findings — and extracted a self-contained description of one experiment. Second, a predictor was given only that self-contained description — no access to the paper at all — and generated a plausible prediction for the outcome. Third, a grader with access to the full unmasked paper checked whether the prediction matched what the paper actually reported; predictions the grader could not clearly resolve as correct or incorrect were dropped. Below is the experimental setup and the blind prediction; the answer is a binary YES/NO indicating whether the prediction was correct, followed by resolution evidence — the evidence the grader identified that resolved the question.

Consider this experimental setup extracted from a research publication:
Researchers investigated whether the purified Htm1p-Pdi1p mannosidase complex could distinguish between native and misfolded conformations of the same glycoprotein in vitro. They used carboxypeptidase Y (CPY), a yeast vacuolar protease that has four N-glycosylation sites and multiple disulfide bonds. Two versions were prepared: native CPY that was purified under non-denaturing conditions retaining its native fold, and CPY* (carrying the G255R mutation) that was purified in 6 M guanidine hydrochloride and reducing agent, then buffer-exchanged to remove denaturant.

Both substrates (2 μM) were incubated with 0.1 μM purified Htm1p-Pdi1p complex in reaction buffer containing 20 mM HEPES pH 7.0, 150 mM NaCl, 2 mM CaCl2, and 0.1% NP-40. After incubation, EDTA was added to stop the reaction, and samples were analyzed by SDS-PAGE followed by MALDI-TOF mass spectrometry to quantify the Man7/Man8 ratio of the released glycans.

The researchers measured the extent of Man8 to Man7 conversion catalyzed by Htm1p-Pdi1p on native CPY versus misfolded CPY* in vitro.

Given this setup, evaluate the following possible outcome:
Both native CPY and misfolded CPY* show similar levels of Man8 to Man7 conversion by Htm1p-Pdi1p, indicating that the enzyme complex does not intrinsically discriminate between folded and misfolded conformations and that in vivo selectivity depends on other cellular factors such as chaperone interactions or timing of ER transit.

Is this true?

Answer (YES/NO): NO